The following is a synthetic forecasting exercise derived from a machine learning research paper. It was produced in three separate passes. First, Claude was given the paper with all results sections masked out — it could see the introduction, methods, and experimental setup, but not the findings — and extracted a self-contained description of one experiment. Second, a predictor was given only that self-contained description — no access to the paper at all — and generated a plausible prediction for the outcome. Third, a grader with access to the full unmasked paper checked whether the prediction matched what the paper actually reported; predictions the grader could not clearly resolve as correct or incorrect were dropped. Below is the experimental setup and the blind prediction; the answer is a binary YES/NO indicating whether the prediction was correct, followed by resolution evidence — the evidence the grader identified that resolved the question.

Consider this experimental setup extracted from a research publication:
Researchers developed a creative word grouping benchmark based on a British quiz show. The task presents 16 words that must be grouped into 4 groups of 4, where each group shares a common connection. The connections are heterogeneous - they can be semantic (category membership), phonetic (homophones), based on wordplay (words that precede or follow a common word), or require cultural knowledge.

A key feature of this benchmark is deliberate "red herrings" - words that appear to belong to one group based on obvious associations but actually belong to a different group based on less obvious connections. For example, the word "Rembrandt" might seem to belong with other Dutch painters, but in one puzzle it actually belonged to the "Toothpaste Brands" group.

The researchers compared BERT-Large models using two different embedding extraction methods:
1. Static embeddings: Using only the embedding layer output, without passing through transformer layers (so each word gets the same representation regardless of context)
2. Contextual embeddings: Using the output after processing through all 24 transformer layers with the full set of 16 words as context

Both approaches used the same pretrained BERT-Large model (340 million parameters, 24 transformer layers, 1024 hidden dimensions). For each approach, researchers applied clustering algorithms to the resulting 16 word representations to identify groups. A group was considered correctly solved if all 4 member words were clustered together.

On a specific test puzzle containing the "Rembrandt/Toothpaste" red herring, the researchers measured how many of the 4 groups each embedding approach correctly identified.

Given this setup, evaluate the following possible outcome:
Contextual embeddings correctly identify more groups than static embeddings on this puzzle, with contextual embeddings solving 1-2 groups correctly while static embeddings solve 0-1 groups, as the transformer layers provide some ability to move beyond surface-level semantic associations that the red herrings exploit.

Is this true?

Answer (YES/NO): NO